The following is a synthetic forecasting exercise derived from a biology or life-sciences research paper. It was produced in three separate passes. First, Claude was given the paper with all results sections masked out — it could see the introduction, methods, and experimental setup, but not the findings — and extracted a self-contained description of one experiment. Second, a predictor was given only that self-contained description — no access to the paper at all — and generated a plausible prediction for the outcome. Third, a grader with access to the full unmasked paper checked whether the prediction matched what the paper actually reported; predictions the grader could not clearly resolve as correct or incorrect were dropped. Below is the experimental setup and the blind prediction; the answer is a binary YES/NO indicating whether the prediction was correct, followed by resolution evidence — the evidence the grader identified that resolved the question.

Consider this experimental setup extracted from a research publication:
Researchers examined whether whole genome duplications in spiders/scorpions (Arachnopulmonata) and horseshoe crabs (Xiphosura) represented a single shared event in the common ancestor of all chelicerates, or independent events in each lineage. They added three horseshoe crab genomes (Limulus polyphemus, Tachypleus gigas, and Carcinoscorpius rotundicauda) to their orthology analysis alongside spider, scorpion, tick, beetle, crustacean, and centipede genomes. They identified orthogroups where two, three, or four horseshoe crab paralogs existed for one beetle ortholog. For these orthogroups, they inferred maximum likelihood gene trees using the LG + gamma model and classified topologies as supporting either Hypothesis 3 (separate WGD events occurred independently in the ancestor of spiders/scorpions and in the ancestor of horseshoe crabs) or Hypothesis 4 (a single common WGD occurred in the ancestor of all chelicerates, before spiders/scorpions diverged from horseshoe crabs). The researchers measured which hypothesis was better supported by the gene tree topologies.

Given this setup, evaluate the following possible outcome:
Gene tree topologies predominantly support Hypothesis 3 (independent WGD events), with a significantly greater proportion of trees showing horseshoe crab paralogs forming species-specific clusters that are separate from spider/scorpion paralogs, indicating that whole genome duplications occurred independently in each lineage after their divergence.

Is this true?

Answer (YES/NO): YES